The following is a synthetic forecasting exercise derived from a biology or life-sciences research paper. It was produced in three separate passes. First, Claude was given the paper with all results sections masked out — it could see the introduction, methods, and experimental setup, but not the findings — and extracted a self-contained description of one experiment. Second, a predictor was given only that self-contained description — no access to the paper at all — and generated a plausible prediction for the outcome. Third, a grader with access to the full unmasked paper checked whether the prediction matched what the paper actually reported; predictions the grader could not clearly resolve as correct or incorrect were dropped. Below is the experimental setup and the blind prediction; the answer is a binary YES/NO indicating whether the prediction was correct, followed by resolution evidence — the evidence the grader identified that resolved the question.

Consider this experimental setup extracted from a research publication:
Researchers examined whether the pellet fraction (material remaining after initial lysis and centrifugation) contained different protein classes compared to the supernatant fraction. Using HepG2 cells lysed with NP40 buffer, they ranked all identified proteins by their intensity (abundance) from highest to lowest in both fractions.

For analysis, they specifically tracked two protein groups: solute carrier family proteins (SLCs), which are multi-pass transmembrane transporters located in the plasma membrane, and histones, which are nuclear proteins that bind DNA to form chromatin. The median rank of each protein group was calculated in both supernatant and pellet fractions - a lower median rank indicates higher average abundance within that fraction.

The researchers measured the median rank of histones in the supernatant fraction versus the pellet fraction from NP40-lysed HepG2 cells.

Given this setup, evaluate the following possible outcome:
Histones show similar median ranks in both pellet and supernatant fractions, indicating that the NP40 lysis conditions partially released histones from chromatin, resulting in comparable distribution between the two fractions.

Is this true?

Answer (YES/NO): NO